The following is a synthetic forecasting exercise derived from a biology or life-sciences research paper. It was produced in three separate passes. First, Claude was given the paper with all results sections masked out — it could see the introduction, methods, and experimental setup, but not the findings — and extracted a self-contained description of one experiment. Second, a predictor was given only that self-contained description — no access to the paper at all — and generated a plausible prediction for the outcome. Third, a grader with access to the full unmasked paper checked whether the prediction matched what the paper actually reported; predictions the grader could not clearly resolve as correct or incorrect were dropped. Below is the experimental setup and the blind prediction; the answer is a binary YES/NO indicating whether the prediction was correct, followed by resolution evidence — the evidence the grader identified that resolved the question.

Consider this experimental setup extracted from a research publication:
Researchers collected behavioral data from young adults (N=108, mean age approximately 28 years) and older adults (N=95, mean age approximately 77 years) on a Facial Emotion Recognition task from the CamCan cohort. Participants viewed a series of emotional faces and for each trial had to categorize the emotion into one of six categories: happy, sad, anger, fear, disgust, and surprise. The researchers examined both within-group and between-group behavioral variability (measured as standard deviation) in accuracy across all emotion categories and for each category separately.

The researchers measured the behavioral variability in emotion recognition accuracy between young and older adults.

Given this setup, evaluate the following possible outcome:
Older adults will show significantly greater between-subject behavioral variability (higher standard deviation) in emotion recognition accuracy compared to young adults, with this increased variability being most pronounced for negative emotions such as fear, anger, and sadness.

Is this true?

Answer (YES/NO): NO